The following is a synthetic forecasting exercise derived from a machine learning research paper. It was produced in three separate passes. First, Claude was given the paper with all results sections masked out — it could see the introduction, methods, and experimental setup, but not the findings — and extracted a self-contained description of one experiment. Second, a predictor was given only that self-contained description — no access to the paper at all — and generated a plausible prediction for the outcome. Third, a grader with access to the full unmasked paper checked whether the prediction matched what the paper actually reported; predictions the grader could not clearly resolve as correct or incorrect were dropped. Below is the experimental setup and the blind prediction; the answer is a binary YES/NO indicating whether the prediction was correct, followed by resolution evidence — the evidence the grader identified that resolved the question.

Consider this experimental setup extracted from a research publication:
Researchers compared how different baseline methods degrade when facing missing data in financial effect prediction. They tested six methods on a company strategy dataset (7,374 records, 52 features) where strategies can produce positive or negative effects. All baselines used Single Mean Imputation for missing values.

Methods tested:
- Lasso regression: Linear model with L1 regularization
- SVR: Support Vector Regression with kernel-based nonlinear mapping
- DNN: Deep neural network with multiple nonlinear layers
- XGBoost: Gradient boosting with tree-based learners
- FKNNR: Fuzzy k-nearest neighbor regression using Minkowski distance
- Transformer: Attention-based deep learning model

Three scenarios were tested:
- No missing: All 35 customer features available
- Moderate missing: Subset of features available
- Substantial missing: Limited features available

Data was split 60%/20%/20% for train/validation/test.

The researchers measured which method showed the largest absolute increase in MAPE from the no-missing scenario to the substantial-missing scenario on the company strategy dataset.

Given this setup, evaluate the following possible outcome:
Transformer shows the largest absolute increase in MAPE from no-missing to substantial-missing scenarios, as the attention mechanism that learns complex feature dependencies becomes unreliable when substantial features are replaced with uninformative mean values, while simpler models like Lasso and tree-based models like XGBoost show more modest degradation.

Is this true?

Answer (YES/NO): YES